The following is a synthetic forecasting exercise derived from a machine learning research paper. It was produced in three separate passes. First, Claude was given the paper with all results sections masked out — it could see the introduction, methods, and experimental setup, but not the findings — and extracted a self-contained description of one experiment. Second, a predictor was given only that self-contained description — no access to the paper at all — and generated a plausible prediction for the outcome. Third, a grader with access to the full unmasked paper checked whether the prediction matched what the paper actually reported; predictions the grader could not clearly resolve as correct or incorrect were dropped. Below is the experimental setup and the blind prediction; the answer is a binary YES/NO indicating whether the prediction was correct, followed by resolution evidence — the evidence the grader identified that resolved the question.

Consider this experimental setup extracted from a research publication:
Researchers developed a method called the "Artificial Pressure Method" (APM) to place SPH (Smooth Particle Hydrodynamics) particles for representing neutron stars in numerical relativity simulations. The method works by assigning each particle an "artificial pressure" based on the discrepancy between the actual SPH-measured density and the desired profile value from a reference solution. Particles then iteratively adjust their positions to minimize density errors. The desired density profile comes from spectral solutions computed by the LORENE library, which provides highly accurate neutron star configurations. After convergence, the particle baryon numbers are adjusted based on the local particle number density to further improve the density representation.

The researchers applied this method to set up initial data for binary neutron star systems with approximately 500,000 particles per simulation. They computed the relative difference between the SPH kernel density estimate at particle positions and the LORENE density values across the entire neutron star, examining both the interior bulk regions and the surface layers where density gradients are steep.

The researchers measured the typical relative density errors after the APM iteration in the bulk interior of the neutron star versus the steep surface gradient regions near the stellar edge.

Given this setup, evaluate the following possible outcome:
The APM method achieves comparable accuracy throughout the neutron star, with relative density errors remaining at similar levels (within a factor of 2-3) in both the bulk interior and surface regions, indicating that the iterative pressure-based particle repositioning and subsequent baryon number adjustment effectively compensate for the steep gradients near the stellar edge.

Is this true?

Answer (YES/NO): NO